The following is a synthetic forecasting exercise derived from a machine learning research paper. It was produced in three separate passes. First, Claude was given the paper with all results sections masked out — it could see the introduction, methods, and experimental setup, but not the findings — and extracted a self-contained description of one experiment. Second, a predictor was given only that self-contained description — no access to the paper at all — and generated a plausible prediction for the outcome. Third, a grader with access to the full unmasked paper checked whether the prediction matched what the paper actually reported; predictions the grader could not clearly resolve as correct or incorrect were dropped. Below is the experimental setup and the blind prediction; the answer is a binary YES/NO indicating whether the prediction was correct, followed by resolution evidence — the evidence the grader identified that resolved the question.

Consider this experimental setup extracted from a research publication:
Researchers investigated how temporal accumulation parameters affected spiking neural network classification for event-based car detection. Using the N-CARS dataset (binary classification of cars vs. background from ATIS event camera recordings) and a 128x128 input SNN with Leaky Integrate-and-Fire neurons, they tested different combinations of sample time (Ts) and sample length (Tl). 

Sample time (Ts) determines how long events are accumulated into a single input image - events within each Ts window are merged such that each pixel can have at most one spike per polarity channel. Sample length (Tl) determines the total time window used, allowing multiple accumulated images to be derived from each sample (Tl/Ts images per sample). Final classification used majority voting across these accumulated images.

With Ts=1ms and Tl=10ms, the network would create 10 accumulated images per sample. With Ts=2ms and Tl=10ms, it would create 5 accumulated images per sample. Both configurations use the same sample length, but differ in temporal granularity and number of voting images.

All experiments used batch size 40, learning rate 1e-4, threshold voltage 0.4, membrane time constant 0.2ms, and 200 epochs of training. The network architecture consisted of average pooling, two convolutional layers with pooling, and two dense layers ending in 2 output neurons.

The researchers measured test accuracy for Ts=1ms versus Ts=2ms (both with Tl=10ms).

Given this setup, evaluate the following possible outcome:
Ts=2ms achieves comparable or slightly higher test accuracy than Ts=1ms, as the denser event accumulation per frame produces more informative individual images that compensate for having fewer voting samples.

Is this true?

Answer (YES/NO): NO